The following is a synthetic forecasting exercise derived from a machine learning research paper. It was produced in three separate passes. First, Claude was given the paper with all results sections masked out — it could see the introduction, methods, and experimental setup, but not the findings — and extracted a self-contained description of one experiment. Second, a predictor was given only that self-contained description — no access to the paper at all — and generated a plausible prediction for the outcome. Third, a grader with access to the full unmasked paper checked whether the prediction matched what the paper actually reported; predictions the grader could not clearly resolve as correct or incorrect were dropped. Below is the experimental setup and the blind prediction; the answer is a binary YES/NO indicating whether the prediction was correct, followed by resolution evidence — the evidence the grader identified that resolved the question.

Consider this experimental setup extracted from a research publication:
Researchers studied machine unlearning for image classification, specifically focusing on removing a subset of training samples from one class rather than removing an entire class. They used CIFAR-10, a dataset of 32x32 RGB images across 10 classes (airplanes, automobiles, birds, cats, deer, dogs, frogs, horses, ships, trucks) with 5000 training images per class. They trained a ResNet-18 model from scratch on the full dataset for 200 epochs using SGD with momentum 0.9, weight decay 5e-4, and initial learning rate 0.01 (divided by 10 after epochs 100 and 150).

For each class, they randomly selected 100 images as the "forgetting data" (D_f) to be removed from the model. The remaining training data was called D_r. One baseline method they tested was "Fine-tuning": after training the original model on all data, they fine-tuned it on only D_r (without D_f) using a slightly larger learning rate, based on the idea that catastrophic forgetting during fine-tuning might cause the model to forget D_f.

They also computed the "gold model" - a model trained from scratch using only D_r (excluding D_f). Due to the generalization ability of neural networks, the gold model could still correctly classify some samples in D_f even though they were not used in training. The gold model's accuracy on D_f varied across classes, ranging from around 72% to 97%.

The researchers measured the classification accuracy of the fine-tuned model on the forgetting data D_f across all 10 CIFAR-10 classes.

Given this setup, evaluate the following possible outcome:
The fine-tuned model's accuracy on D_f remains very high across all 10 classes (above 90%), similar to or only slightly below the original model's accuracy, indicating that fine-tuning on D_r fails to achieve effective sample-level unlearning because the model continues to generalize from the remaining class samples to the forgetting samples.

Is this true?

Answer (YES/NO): YES